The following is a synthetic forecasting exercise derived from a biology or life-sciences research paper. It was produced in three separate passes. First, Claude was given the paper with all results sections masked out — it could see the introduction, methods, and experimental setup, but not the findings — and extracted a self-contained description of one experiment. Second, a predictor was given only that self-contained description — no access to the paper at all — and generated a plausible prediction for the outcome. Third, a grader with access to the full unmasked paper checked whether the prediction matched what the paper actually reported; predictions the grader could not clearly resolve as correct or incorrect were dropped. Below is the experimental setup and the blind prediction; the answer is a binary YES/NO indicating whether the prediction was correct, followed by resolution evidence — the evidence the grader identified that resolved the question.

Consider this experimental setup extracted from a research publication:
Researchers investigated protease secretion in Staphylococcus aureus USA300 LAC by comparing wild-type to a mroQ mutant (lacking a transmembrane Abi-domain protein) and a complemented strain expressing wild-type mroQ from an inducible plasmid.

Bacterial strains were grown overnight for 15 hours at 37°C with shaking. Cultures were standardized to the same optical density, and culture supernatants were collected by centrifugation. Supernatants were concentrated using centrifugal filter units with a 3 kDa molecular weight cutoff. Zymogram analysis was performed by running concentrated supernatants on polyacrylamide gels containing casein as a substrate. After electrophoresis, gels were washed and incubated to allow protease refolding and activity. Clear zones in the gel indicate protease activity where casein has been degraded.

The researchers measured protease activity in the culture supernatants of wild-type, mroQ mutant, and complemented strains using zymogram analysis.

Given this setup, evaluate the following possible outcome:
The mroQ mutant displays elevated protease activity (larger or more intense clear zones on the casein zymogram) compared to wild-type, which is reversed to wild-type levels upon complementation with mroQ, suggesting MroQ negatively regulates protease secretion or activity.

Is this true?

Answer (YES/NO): NO